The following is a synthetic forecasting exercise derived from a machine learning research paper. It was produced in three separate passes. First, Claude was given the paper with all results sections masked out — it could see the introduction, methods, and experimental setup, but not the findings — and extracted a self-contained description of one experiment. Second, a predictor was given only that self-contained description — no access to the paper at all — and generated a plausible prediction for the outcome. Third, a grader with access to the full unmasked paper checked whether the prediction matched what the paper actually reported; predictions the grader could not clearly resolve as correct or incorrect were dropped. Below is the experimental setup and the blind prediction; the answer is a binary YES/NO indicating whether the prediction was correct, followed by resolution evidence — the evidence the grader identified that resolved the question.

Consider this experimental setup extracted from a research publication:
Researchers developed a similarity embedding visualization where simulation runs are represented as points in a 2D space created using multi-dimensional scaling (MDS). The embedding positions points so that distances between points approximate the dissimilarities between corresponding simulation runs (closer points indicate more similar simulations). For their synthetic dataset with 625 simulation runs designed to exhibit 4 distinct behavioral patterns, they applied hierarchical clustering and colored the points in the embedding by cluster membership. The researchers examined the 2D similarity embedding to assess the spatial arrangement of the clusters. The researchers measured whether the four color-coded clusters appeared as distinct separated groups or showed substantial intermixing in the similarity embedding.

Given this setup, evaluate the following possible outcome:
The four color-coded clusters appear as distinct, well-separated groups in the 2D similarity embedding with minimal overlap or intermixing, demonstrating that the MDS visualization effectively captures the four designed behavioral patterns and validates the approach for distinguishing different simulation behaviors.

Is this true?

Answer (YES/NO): YES